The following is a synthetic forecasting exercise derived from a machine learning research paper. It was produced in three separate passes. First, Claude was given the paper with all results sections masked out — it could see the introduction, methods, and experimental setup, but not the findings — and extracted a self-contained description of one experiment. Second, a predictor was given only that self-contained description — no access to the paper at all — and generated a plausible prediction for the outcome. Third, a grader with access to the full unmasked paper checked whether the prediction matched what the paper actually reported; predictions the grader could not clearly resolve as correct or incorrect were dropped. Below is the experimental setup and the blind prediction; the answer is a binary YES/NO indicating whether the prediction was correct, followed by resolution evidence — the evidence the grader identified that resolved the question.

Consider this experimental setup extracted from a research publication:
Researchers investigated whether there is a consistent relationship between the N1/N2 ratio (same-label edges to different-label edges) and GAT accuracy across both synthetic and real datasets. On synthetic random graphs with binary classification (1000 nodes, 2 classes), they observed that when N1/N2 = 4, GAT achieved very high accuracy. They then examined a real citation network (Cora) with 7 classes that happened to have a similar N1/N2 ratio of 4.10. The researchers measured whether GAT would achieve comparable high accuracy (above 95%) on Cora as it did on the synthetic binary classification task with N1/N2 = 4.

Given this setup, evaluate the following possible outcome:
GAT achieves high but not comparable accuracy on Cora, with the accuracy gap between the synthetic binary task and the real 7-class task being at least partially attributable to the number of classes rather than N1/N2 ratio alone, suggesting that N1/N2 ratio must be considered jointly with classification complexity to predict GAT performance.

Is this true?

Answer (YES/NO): NO